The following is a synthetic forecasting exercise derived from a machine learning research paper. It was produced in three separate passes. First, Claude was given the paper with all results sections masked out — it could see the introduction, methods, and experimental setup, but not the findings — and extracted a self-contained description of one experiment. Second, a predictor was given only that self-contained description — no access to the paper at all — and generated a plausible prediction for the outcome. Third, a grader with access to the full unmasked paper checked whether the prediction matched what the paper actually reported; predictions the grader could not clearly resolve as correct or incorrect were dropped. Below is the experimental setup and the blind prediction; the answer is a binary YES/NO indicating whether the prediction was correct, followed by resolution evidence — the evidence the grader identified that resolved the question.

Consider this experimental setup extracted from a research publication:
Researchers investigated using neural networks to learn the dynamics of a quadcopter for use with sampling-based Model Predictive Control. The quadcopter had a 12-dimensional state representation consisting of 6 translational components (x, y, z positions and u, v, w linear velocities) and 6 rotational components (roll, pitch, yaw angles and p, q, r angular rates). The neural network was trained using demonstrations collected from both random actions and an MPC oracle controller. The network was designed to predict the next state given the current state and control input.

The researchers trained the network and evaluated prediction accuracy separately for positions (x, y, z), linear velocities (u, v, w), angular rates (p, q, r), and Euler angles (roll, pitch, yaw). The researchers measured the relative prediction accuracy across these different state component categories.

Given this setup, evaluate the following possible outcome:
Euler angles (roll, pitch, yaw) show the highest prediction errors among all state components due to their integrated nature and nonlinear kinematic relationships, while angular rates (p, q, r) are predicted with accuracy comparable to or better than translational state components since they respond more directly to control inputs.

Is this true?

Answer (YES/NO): YES